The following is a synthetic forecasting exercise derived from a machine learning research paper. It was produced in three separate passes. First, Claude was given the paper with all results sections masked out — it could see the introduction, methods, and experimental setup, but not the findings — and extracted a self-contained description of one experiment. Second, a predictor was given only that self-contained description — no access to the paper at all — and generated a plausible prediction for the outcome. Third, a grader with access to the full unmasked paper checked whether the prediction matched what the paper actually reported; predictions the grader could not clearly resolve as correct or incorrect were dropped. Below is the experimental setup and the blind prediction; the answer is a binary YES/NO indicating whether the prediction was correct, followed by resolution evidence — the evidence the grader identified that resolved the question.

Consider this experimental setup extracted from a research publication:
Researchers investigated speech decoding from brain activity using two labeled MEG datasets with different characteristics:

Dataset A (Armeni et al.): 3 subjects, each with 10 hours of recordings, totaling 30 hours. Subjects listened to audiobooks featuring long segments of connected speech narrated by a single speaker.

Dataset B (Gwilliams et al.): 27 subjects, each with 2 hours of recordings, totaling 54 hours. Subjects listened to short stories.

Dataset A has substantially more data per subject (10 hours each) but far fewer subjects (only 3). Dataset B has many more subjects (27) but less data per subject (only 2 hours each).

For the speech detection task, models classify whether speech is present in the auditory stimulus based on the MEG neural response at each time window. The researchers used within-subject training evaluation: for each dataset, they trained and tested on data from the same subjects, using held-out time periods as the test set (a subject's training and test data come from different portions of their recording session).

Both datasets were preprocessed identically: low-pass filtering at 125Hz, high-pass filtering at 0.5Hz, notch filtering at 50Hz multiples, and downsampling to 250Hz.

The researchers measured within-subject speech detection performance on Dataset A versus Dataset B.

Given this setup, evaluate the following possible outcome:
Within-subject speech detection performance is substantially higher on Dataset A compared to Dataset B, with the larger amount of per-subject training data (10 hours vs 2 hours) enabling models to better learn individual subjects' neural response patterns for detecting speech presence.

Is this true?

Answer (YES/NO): NO